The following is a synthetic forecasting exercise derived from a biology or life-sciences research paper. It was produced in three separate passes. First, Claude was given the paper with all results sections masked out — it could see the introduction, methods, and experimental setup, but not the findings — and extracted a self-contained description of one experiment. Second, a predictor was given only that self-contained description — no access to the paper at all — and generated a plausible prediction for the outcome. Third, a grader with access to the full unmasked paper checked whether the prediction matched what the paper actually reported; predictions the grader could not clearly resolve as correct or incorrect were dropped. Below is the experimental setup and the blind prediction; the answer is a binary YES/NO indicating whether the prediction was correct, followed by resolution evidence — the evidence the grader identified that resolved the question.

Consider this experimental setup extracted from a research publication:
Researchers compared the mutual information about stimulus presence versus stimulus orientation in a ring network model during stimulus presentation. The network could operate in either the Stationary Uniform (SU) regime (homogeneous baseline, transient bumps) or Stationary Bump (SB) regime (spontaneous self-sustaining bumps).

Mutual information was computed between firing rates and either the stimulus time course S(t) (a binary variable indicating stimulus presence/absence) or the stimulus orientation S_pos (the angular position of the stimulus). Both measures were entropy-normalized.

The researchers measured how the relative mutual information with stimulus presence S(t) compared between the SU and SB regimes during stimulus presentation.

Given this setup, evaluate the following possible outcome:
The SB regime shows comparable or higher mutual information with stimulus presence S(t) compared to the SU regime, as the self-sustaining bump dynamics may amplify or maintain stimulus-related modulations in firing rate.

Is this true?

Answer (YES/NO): NO